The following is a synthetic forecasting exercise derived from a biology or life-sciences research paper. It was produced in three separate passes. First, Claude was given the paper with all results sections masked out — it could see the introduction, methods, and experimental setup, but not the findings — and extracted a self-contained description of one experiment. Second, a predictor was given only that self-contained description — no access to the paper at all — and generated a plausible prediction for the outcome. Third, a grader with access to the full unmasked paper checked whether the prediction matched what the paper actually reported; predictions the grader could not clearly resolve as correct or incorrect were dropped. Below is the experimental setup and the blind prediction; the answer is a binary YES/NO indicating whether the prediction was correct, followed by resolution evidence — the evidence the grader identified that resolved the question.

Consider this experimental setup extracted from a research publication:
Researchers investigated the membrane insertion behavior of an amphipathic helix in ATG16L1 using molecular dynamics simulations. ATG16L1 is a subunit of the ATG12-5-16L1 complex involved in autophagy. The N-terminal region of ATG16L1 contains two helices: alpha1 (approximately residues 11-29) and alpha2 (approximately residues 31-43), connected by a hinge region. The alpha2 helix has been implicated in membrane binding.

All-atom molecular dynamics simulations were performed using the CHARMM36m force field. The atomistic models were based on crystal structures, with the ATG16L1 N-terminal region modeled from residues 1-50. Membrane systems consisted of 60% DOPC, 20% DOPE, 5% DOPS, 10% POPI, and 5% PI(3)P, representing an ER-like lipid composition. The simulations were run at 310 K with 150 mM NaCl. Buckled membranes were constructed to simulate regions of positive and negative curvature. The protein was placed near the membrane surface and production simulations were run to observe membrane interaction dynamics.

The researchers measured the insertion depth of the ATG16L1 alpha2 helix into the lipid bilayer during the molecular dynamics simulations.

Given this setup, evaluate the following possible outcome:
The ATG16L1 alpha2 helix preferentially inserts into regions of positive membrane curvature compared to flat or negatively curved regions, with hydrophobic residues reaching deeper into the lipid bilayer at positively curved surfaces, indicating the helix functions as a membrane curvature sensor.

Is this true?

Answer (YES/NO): NO